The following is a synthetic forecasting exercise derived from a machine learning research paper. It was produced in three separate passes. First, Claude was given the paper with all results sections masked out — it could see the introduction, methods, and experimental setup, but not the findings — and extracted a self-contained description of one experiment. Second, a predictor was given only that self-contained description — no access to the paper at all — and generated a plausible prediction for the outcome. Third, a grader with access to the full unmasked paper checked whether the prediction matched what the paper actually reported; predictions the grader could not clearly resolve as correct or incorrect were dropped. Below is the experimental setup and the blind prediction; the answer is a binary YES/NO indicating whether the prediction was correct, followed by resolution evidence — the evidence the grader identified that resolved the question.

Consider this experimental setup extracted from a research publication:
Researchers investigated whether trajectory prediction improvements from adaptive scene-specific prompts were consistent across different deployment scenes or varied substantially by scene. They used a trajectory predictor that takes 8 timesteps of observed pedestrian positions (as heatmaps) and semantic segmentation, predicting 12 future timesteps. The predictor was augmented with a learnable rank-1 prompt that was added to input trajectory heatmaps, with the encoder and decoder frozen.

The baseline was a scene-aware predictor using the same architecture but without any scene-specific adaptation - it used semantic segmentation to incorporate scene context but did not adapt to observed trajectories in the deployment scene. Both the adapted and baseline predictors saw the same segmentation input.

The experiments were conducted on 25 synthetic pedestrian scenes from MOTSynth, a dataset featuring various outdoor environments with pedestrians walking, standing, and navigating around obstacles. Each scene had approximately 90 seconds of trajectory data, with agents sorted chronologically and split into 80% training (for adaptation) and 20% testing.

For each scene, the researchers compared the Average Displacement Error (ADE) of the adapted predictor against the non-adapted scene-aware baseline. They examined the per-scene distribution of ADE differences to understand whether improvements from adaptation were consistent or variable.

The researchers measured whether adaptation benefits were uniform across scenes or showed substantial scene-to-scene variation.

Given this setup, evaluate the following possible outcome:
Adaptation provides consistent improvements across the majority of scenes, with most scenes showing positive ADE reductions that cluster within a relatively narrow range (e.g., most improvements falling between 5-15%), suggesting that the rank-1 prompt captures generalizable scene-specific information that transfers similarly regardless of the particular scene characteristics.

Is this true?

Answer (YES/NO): NO